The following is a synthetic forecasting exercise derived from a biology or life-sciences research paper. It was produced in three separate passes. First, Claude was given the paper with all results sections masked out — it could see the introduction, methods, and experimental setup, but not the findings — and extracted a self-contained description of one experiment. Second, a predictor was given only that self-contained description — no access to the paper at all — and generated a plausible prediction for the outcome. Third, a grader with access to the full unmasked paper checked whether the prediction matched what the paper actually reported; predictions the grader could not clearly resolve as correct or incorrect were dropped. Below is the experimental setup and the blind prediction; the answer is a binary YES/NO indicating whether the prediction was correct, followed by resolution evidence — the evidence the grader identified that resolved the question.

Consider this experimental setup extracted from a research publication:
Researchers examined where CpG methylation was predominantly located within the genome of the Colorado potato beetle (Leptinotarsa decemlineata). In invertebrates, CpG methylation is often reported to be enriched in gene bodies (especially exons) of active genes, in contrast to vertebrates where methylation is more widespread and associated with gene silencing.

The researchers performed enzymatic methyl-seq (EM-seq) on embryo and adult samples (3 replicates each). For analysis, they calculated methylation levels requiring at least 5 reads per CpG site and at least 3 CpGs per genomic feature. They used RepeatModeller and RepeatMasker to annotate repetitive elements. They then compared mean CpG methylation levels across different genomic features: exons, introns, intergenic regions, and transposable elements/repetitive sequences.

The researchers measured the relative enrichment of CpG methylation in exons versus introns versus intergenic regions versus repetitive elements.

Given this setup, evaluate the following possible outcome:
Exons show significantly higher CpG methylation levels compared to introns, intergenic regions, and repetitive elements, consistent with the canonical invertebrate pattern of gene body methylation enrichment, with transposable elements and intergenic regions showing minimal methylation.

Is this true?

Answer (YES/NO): YES